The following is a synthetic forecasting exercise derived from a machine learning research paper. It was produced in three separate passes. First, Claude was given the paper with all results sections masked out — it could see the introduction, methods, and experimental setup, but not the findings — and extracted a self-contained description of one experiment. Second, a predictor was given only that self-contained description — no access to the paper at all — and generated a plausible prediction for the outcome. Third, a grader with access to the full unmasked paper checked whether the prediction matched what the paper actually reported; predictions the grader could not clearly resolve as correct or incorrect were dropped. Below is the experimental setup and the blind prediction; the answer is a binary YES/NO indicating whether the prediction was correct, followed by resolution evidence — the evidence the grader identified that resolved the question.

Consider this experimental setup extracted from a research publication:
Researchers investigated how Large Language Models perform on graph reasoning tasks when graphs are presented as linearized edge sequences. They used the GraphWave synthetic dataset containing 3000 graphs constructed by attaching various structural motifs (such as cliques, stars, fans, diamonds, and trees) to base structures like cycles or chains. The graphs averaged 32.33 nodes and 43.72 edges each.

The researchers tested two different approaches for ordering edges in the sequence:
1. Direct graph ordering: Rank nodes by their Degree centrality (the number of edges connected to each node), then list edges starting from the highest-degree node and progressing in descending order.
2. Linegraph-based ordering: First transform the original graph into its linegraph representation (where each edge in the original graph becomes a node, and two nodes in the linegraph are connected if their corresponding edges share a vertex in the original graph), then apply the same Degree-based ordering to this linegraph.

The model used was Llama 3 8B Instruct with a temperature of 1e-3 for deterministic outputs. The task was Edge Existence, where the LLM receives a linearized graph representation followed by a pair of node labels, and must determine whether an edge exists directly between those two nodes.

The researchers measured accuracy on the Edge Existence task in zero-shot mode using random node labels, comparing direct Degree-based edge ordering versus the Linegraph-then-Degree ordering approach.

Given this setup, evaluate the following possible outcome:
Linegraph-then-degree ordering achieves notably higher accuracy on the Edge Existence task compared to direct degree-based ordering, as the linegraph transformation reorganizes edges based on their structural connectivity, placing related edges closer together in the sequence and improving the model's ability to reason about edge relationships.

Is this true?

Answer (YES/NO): YES